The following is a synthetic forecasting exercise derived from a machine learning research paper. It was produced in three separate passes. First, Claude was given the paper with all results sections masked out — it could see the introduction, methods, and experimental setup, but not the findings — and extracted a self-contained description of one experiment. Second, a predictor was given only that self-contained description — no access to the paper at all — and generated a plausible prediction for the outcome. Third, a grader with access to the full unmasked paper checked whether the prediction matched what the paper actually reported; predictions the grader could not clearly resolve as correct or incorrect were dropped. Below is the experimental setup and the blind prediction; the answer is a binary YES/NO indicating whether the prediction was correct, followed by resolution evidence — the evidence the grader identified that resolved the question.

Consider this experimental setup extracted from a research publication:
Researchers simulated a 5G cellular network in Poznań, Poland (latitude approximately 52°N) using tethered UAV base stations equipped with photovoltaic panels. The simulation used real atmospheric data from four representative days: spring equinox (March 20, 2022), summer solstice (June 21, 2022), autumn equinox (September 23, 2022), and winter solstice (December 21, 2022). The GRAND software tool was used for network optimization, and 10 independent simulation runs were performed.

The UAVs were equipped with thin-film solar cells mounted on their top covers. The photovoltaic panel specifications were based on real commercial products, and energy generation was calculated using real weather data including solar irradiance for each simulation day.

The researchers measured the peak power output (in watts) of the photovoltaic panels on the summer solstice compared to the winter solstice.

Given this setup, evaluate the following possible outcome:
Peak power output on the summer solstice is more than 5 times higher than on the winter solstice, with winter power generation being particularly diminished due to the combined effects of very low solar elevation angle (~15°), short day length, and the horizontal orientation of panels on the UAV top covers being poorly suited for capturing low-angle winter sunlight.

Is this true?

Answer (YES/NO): YES